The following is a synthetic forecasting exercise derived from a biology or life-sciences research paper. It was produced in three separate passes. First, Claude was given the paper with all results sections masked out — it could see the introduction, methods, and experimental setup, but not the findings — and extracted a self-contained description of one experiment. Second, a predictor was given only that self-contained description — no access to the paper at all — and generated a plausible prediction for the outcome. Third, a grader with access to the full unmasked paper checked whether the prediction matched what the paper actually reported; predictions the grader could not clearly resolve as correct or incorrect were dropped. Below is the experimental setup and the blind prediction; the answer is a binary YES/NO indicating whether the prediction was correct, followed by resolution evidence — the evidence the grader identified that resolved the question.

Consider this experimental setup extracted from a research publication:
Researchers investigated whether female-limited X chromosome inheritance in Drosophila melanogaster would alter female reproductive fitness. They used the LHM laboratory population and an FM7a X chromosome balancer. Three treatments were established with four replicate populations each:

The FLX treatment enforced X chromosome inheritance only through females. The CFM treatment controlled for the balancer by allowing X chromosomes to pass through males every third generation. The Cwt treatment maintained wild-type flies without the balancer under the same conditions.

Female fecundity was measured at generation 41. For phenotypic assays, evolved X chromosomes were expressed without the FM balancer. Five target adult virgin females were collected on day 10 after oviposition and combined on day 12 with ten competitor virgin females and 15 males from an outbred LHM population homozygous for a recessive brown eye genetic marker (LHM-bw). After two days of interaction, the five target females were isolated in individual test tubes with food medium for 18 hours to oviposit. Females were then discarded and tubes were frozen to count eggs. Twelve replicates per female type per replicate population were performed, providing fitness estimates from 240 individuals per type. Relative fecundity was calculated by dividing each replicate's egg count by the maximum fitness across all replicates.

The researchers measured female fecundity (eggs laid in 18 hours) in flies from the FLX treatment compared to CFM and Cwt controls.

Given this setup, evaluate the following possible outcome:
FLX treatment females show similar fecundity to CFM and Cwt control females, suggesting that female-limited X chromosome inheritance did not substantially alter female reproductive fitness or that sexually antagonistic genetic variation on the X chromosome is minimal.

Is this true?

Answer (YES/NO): YES